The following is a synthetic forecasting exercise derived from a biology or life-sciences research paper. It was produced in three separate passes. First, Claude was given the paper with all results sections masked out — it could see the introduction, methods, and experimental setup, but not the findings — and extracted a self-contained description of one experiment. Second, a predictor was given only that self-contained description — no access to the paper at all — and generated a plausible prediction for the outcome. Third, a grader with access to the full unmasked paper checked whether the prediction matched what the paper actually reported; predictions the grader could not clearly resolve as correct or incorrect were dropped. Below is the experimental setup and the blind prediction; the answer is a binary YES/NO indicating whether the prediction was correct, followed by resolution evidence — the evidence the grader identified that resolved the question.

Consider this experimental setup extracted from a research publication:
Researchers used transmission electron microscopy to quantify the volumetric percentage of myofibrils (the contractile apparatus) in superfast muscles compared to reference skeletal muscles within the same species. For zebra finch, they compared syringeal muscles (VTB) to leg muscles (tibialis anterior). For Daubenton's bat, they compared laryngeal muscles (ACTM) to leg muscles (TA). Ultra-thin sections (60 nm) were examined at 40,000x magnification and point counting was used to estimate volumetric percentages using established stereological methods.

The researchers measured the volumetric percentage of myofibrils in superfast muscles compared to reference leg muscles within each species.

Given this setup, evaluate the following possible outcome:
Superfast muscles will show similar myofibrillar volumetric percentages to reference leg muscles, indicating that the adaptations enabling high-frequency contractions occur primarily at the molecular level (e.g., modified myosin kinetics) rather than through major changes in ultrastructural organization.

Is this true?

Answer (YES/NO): NO